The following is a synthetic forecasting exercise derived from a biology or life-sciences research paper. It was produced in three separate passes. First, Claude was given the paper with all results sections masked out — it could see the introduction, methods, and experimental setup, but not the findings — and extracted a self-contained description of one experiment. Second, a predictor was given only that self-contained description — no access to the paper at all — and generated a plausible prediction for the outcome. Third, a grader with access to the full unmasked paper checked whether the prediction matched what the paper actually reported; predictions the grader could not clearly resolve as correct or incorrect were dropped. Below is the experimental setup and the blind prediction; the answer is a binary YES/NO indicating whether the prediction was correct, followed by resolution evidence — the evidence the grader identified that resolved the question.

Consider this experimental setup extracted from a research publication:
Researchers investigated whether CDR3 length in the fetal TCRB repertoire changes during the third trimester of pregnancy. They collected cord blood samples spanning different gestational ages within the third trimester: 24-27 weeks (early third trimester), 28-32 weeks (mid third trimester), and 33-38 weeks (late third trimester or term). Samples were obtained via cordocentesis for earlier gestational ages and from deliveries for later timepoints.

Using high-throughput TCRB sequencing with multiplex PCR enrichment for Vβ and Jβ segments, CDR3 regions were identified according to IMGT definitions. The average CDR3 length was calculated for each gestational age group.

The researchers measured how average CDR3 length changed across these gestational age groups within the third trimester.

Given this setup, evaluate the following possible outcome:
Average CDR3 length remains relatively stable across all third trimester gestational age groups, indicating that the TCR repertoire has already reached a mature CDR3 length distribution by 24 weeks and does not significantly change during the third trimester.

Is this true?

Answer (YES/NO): NO